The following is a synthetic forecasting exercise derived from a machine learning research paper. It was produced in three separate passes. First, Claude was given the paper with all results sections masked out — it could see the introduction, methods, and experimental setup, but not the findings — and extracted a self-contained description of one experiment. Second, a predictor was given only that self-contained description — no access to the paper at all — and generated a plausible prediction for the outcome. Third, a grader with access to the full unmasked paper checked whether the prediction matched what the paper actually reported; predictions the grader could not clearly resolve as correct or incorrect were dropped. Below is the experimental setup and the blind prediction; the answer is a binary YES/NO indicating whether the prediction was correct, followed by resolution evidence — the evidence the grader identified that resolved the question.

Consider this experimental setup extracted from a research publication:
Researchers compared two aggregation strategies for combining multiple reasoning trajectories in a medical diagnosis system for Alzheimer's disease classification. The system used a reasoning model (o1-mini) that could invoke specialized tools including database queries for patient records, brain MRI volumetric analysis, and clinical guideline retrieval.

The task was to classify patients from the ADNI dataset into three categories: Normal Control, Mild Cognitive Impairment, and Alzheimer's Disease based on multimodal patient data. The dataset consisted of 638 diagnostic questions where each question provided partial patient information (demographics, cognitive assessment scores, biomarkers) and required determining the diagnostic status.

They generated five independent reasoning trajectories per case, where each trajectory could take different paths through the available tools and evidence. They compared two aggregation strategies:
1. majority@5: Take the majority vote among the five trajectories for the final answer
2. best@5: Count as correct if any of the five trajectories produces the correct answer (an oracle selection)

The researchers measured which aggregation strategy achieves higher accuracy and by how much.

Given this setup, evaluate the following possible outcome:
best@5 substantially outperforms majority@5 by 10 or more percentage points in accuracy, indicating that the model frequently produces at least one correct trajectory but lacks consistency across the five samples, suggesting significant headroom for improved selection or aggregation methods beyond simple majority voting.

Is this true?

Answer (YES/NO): NO